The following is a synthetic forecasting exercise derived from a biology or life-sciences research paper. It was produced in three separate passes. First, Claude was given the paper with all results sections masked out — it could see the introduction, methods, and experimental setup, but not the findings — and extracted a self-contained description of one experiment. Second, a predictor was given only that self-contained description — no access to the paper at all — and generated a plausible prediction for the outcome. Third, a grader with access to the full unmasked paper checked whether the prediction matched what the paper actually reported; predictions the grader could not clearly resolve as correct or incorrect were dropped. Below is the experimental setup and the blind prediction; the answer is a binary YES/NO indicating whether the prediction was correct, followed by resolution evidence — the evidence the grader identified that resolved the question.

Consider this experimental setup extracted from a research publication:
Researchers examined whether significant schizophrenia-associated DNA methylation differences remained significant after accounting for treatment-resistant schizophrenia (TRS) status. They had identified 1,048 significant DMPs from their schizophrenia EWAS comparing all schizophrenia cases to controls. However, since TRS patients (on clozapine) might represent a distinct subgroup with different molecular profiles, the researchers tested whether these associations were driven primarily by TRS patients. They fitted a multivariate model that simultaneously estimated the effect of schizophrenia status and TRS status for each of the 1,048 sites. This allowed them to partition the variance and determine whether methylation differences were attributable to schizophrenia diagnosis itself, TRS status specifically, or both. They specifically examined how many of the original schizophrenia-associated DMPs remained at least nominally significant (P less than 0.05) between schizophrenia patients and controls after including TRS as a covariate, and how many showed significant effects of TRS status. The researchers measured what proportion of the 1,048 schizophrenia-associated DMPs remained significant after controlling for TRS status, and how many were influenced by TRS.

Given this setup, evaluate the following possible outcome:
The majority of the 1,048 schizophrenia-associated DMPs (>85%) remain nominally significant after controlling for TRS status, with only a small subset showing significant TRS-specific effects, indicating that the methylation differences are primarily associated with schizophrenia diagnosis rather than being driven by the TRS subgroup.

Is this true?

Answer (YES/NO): YES